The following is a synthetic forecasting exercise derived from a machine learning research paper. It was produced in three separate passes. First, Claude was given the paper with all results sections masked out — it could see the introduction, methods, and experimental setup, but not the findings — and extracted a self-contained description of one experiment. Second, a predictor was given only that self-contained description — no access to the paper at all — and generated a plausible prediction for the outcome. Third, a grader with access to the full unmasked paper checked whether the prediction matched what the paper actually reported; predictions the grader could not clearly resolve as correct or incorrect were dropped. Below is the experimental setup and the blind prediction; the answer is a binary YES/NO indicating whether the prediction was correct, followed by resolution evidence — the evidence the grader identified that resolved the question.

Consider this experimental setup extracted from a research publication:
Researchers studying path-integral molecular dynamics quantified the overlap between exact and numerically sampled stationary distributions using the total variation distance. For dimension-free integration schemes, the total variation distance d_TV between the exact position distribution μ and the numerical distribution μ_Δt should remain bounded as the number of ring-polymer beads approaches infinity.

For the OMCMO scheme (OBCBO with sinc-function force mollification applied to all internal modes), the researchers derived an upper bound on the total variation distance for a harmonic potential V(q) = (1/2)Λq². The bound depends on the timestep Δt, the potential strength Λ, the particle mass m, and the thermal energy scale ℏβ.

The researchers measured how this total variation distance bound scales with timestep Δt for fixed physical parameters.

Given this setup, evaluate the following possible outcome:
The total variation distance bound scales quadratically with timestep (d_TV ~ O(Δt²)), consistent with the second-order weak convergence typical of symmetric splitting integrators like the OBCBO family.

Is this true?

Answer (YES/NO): NO